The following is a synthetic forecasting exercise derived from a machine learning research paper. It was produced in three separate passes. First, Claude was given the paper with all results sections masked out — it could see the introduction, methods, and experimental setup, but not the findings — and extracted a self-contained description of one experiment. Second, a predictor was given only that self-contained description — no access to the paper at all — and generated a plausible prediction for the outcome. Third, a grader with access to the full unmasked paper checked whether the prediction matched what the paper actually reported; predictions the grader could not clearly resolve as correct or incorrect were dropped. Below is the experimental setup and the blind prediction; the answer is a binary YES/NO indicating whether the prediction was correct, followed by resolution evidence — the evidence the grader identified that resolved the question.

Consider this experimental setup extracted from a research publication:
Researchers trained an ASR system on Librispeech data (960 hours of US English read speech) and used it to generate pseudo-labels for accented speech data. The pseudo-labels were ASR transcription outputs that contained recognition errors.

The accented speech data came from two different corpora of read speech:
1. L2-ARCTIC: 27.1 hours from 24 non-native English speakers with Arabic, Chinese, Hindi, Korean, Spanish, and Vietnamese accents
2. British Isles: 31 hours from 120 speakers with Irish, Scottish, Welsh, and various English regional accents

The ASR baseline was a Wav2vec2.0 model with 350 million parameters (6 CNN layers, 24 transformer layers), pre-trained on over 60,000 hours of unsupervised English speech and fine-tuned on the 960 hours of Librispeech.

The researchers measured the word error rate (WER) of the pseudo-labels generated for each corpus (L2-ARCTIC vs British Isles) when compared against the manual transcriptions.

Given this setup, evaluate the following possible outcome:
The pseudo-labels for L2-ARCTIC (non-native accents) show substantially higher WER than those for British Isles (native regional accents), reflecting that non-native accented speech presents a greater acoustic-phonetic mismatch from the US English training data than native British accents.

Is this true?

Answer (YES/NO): NO